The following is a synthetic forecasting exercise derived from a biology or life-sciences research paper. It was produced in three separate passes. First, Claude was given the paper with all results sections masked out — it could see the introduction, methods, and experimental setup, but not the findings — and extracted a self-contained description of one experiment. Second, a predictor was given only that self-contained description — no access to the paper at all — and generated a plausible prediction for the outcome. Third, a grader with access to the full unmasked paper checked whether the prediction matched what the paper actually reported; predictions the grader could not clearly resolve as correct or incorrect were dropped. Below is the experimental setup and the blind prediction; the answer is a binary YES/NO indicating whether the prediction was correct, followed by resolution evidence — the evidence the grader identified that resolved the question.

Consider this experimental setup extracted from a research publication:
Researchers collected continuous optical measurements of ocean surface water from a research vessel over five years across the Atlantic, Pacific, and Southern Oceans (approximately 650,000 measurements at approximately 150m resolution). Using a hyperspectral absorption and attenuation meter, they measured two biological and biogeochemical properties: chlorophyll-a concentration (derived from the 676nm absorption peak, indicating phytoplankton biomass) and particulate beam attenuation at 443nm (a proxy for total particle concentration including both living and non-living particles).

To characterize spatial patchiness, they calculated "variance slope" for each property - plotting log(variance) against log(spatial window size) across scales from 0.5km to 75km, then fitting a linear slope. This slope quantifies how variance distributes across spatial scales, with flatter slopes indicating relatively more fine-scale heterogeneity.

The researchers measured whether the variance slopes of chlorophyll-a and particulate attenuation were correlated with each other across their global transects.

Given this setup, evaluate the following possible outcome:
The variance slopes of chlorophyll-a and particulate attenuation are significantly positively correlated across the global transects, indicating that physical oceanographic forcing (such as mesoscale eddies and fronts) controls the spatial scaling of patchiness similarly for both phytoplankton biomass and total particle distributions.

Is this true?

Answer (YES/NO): NO